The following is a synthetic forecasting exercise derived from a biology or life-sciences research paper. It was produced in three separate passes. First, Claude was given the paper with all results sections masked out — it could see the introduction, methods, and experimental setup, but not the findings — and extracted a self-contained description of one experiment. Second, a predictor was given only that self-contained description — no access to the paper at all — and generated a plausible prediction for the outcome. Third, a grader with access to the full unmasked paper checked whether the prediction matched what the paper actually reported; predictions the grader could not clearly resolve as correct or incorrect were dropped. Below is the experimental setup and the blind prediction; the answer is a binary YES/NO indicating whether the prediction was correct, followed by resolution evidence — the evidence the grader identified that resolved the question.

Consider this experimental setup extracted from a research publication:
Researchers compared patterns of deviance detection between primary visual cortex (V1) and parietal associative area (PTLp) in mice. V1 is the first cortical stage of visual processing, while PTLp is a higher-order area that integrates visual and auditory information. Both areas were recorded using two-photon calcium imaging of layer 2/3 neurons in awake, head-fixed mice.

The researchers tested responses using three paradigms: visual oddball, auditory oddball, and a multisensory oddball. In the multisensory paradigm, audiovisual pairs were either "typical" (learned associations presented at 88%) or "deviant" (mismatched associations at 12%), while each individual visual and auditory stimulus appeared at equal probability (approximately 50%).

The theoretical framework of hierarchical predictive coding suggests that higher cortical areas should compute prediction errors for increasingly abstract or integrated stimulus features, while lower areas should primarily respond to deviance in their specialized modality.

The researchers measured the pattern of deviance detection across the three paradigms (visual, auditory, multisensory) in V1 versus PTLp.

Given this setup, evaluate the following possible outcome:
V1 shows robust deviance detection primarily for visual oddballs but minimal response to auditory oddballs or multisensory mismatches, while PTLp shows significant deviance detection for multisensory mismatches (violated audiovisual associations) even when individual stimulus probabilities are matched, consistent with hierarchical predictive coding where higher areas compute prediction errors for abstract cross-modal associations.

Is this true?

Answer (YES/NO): YES